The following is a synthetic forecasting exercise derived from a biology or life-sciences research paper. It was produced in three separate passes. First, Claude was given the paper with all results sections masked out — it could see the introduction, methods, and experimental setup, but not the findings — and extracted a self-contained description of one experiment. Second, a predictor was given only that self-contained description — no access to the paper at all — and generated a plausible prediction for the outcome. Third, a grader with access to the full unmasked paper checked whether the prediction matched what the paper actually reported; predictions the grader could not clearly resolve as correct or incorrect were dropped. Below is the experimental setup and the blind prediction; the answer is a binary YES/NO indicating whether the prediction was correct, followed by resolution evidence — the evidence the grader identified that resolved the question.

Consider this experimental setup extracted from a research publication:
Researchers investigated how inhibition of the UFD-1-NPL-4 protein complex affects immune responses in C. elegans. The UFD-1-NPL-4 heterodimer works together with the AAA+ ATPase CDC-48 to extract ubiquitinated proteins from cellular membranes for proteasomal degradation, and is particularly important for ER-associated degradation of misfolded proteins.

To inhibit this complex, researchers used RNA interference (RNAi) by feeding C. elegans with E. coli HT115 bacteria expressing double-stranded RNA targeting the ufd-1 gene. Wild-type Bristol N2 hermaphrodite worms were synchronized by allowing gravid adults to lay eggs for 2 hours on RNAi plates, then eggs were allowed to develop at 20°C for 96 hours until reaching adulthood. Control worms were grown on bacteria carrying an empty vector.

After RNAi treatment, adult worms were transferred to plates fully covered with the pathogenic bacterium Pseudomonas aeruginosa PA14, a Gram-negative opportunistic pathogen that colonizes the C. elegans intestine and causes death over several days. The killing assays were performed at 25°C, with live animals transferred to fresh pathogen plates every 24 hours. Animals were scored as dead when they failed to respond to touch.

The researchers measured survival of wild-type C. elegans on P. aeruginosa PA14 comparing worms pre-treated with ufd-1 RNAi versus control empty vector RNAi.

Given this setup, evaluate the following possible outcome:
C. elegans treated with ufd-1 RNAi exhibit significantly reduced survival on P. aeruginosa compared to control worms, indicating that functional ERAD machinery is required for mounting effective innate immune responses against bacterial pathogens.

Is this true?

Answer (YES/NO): NO